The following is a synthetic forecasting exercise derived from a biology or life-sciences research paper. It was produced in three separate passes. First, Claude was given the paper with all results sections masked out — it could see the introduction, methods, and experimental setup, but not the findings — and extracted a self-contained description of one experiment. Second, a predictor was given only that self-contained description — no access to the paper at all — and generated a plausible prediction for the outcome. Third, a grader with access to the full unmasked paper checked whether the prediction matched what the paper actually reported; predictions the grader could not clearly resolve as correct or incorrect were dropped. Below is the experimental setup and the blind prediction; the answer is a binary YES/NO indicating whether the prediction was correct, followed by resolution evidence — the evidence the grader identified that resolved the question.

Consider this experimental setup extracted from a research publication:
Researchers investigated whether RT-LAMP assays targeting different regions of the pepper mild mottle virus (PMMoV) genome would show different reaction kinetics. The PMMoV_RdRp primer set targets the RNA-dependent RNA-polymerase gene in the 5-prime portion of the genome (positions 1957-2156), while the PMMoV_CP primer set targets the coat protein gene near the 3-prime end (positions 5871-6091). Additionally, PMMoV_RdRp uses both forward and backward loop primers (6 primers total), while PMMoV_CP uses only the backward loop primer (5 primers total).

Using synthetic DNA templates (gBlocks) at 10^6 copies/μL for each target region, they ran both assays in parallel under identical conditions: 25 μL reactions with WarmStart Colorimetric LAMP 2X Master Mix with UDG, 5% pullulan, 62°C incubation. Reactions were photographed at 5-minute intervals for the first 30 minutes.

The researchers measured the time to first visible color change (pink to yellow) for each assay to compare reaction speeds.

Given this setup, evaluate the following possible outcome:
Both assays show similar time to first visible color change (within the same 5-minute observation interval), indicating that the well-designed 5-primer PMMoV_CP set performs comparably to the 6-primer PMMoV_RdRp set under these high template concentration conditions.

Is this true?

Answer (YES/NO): NO